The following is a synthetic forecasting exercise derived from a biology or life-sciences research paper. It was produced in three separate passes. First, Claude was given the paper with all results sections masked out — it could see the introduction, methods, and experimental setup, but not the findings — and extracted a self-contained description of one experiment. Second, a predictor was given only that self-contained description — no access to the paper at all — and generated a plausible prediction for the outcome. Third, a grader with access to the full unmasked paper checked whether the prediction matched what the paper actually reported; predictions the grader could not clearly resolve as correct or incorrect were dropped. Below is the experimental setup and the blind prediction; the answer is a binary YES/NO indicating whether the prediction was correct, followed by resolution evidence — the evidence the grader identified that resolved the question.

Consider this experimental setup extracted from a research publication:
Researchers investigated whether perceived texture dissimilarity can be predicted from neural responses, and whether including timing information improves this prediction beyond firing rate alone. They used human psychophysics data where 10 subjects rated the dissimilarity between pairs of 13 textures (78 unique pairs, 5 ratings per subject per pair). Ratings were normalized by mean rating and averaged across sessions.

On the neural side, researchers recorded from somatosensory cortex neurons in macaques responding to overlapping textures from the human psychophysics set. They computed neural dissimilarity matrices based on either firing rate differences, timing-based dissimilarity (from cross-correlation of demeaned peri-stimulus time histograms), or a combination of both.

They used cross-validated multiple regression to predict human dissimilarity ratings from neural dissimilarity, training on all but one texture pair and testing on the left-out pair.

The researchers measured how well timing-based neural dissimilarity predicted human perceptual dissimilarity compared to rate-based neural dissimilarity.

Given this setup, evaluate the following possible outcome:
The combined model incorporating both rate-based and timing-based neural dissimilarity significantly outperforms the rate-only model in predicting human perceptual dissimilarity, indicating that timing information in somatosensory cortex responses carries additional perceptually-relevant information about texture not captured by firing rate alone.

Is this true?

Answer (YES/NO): YES